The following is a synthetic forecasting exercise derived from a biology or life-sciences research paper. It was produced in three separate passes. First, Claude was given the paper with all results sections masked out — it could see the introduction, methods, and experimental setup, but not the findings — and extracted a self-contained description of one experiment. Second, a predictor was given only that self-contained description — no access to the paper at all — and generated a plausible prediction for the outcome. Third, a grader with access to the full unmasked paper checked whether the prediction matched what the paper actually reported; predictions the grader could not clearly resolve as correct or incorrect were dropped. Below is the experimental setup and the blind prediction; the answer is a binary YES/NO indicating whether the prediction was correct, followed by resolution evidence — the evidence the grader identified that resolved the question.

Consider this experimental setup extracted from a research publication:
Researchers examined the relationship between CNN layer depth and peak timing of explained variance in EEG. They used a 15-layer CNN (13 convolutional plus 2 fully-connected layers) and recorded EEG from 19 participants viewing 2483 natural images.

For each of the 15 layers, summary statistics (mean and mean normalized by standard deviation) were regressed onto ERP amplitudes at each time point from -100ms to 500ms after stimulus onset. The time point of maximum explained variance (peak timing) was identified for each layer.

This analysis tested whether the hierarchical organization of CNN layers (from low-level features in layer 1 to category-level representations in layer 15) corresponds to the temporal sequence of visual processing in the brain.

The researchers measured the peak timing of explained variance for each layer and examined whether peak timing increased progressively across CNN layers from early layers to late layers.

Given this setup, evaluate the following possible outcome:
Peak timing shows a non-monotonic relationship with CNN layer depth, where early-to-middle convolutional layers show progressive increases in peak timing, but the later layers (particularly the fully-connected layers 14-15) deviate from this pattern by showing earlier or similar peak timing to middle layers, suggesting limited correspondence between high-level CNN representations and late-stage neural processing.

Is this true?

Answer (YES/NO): NO